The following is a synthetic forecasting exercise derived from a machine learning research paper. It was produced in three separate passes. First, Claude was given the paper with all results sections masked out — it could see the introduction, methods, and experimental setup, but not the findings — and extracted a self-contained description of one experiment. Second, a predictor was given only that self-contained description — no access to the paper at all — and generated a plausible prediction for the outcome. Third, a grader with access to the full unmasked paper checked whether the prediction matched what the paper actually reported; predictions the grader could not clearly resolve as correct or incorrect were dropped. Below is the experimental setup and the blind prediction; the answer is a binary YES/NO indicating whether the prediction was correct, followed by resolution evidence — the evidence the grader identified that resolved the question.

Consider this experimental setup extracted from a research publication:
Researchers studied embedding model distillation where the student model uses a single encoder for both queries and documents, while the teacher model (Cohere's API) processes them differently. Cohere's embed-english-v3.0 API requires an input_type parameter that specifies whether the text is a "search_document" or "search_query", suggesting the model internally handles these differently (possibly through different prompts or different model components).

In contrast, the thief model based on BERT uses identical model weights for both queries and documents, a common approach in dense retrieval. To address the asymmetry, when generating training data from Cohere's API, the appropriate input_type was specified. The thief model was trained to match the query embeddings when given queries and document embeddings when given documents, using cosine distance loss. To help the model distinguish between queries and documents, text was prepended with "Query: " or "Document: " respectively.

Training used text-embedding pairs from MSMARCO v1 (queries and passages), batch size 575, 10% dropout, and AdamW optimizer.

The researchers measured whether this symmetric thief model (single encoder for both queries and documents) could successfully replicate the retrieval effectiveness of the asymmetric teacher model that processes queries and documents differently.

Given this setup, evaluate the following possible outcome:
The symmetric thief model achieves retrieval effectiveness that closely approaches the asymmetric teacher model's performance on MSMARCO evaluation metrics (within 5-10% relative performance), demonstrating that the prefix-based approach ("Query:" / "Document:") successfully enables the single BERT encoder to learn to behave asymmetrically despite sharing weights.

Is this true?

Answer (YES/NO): YES